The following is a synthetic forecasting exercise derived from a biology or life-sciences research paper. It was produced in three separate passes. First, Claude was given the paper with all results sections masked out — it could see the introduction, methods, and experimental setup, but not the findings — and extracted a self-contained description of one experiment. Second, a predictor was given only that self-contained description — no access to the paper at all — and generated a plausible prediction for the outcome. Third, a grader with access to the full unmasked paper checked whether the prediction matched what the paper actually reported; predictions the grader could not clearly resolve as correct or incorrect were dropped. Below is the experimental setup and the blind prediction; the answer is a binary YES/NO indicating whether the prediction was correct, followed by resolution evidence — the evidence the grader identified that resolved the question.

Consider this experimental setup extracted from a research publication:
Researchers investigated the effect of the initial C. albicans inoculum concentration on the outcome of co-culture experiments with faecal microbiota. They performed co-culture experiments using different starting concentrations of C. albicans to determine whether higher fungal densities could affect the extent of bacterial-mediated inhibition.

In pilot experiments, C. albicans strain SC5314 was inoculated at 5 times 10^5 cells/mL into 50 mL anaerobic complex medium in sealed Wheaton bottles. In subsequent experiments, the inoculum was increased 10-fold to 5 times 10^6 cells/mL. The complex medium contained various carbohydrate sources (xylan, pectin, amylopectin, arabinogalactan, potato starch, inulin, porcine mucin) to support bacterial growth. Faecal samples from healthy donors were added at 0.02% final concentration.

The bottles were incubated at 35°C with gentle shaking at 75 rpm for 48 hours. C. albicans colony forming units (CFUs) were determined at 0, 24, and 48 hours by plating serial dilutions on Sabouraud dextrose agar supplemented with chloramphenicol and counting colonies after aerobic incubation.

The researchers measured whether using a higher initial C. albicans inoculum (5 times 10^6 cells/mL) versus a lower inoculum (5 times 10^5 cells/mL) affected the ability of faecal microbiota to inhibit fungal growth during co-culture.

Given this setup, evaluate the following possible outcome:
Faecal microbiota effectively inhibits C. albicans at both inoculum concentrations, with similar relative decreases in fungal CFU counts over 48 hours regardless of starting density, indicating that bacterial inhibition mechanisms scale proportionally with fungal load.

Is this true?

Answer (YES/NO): NO